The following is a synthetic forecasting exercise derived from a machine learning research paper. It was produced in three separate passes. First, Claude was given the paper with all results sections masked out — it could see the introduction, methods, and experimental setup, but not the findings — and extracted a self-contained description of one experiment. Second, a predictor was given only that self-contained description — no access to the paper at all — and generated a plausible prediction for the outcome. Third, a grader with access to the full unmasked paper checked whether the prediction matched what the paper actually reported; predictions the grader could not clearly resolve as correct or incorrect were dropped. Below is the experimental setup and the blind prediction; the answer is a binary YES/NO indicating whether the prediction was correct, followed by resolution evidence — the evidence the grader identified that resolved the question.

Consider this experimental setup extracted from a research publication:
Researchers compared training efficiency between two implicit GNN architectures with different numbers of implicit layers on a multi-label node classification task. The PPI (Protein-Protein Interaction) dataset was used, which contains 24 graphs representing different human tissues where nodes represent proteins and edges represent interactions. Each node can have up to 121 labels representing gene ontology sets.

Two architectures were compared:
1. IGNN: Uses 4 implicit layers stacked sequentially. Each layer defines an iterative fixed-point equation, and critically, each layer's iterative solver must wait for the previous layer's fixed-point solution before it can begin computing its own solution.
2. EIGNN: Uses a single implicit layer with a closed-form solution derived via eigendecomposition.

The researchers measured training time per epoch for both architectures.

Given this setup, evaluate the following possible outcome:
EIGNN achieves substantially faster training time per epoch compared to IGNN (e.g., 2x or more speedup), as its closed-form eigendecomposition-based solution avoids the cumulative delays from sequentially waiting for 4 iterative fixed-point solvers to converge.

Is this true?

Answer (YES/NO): YES